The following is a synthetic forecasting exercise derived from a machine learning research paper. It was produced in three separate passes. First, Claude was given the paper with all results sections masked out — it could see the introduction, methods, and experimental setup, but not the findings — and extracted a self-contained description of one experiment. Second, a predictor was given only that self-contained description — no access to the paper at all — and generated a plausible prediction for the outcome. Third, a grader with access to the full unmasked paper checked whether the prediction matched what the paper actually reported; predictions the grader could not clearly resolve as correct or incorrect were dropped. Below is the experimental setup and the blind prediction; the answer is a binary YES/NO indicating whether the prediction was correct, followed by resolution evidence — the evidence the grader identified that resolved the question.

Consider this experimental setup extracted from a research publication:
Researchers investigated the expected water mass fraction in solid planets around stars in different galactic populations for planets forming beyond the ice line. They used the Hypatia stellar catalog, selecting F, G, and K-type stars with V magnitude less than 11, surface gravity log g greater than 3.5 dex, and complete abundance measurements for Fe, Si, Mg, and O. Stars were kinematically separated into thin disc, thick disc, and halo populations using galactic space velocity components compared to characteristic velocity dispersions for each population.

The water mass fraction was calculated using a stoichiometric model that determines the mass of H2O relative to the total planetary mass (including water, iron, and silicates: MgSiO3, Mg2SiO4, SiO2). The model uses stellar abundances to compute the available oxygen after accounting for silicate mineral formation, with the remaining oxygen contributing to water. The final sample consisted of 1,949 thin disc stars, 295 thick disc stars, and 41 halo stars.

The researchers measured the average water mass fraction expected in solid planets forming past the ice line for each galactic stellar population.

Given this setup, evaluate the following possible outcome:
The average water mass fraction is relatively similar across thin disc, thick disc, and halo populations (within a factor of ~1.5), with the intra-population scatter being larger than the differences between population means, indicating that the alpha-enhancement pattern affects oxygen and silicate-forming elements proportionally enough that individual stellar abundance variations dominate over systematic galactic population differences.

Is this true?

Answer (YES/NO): NO